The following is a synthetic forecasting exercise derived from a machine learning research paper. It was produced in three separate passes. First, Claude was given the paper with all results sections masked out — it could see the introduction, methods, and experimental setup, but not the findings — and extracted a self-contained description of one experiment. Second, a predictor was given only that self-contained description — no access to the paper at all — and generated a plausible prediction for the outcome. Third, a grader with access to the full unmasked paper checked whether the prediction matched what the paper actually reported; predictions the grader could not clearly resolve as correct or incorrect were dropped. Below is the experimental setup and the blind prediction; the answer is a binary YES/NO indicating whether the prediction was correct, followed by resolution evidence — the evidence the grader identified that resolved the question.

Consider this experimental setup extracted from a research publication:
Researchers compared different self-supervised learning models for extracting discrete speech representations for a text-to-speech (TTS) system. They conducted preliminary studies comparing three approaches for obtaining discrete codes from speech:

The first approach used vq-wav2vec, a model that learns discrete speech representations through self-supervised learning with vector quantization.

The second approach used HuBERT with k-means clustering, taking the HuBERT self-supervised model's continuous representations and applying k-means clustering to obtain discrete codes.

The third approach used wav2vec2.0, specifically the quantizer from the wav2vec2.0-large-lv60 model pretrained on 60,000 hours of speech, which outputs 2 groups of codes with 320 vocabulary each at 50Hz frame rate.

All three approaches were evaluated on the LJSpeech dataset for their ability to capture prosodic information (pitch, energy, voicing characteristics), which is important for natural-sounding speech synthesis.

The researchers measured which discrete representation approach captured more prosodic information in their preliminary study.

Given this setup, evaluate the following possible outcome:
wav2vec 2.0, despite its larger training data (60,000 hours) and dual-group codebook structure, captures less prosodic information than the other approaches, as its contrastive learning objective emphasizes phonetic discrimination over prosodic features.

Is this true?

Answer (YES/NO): NO